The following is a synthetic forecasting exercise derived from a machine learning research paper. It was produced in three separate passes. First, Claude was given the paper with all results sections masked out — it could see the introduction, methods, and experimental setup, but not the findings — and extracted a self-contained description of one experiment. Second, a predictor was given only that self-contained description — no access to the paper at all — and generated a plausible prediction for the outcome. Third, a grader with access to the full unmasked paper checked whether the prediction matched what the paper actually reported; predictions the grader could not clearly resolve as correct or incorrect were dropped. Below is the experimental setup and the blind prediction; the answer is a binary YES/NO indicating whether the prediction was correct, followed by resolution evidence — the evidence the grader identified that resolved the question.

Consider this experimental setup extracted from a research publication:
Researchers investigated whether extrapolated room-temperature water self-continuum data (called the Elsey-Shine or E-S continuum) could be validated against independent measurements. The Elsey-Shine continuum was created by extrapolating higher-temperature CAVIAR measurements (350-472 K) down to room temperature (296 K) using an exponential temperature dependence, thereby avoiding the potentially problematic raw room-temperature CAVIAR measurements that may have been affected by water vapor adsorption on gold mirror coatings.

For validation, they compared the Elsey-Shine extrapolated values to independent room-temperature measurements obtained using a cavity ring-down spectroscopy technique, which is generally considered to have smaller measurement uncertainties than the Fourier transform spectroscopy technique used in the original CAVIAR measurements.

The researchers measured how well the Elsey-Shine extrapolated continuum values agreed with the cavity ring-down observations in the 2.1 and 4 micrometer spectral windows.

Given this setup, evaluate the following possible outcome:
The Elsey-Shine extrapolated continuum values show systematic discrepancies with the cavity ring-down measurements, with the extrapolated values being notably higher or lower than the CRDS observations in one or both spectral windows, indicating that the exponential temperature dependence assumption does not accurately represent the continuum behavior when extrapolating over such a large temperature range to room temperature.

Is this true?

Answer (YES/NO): NO